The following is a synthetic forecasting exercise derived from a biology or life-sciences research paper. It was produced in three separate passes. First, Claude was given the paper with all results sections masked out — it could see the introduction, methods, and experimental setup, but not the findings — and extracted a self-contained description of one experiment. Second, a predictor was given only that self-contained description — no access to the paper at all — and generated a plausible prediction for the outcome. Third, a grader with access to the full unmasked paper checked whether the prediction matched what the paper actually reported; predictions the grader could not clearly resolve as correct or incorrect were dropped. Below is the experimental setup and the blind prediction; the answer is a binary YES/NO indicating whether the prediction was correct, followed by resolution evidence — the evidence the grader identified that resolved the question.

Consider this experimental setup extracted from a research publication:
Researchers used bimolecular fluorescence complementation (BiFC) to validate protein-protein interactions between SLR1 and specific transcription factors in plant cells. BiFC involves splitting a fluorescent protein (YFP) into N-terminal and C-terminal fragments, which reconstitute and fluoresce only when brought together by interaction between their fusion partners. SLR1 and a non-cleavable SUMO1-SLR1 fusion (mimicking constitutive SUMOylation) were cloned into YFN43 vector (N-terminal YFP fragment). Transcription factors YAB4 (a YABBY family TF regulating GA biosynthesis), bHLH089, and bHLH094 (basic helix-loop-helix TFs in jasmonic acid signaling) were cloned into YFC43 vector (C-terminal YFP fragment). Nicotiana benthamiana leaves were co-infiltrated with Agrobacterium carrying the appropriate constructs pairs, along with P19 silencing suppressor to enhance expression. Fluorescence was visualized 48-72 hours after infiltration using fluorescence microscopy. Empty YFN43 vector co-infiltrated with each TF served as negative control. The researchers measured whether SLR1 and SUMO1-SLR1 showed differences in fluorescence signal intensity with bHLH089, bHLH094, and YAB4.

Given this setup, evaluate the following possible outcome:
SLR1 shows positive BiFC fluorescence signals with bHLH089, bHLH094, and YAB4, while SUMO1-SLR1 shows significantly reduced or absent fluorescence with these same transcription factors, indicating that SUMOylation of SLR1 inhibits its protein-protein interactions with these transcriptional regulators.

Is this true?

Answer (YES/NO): YES